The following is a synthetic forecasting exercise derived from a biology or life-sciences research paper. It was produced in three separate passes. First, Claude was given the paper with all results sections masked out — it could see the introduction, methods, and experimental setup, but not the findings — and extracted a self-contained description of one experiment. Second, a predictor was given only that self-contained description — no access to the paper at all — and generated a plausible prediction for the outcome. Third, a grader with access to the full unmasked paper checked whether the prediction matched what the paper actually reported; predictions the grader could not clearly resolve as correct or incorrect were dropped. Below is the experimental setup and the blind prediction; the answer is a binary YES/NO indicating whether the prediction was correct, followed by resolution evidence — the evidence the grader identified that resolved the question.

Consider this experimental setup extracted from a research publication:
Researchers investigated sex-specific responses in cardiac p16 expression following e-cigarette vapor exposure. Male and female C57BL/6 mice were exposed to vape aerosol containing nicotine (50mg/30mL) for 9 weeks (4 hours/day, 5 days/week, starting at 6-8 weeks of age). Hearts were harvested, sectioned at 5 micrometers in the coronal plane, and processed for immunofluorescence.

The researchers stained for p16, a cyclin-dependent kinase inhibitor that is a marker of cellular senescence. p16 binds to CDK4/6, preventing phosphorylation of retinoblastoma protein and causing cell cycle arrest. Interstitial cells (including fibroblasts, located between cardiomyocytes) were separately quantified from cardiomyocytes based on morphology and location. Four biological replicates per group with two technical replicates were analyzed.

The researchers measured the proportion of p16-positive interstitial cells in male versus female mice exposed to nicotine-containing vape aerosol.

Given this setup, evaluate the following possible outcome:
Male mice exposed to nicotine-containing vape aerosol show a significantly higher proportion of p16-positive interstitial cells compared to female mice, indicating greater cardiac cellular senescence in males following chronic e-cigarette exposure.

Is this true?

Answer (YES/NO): YES